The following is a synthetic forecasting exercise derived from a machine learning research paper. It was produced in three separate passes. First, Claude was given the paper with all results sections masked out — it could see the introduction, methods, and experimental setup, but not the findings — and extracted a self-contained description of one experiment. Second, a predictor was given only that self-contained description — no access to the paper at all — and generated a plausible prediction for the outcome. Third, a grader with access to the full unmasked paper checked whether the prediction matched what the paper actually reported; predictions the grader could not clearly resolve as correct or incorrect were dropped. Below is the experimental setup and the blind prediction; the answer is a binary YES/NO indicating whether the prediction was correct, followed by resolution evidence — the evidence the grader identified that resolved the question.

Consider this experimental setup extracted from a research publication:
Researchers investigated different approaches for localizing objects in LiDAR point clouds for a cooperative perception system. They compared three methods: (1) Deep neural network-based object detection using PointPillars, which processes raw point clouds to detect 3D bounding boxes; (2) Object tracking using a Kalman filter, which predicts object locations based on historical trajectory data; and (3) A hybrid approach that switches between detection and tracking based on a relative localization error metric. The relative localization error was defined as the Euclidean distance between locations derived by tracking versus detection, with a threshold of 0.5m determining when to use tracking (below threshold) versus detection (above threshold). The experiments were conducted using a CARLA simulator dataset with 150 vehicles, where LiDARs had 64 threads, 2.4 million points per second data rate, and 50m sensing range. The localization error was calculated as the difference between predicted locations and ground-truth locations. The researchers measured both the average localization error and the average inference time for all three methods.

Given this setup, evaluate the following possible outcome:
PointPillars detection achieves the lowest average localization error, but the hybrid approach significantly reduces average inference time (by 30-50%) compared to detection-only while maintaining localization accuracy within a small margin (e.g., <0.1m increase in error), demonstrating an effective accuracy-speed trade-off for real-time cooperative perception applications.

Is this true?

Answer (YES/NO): NO